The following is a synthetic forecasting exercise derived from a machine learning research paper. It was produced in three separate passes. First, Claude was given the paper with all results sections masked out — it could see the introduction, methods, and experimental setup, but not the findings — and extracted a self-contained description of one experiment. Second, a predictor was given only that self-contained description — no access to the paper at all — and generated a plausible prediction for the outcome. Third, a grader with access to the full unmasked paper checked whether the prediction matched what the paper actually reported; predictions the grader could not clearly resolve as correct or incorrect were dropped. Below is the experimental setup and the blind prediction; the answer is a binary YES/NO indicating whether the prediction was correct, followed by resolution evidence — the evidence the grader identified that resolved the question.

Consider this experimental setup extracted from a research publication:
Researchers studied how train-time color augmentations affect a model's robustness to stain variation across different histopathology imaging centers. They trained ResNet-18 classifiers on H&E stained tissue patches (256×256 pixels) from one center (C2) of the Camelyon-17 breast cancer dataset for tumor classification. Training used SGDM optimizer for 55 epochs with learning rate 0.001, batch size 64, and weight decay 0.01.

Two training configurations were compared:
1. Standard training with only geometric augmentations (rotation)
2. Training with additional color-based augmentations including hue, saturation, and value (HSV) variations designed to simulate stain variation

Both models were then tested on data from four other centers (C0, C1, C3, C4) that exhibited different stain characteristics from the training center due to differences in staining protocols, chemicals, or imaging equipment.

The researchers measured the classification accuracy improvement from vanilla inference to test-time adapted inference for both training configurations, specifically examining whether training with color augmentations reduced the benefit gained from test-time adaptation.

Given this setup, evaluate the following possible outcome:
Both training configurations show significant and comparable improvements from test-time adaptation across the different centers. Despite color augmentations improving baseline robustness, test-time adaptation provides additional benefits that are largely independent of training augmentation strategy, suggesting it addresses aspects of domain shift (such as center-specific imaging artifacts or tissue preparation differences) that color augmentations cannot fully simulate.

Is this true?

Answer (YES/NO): NO